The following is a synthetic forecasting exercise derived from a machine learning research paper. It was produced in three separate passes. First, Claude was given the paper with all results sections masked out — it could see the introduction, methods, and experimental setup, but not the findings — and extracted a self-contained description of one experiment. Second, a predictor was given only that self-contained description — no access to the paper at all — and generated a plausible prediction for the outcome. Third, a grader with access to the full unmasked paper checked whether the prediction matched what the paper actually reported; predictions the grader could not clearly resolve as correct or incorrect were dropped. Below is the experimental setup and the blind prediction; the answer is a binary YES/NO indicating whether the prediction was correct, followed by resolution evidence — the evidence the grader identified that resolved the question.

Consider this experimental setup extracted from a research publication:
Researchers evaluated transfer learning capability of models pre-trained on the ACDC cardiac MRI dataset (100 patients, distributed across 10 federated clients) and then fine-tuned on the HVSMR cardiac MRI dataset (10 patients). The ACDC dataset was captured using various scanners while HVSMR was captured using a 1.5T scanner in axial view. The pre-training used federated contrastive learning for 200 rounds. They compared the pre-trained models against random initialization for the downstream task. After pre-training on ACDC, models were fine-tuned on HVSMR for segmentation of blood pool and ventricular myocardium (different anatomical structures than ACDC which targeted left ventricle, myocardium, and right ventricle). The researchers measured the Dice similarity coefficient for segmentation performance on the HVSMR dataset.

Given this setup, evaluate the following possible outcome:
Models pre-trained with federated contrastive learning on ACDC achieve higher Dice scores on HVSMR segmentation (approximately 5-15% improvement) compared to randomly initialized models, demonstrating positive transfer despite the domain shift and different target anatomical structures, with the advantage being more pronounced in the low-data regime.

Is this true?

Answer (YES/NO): NO